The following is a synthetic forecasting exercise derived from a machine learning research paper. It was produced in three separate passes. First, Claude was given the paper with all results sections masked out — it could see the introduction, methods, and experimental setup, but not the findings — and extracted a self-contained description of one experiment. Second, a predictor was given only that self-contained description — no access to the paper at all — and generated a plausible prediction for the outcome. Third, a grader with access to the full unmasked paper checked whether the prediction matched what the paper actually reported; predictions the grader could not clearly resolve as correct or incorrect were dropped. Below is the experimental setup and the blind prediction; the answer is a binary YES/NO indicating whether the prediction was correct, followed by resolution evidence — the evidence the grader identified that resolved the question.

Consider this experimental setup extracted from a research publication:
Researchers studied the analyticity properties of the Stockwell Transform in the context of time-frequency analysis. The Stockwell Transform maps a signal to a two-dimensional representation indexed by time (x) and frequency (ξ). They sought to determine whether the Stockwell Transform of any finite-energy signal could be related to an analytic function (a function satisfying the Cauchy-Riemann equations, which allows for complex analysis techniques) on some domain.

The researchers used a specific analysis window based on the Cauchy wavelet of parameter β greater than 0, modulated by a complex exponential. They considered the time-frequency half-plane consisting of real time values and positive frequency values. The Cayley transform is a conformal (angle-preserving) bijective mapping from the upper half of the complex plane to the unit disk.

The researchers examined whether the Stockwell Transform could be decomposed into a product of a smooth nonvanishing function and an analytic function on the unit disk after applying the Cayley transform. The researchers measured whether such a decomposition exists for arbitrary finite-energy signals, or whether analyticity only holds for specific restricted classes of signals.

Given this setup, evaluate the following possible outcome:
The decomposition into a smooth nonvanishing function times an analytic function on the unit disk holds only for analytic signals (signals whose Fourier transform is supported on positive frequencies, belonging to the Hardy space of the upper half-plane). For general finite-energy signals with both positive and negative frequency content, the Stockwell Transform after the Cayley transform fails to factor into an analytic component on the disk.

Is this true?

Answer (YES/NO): NO